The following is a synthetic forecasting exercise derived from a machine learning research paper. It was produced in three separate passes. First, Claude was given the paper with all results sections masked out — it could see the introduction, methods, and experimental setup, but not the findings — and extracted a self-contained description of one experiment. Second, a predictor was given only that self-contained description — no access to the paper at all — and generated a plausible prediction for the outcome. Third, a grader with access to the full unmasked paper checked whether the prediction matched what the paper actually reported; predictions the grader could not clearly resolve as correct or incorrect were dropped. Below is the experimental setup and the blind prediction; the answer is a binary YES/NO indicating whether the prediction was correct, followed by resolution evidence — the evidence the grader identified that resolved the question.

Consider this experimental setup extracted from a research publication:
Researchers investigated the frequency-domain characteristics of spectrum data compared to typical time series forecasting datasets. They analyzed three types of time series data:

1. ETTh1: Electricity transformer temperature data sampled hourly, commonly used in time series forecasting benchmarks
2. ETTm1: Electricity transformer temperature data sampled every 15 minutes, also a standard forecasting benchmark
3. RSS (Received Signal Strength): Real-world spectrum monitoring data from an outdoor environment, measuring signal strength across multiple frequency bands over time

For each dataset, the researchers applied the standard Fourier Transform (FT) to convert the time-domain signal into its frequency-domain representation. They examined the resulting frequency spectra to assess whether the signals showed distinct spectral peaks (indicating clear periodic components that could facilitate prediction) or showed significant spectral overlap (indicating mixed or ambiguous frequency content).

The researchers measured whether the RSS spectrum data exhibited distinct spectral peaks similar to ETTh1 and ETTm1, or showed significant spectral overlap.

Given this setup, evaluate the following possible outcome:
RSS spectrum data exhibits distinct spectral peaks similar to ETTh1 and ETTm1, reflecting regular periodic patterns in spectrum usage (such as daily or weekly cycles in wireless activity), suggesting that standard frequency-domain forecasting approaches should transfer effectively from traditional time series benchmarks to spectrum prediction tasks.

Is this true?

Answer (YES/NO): NO